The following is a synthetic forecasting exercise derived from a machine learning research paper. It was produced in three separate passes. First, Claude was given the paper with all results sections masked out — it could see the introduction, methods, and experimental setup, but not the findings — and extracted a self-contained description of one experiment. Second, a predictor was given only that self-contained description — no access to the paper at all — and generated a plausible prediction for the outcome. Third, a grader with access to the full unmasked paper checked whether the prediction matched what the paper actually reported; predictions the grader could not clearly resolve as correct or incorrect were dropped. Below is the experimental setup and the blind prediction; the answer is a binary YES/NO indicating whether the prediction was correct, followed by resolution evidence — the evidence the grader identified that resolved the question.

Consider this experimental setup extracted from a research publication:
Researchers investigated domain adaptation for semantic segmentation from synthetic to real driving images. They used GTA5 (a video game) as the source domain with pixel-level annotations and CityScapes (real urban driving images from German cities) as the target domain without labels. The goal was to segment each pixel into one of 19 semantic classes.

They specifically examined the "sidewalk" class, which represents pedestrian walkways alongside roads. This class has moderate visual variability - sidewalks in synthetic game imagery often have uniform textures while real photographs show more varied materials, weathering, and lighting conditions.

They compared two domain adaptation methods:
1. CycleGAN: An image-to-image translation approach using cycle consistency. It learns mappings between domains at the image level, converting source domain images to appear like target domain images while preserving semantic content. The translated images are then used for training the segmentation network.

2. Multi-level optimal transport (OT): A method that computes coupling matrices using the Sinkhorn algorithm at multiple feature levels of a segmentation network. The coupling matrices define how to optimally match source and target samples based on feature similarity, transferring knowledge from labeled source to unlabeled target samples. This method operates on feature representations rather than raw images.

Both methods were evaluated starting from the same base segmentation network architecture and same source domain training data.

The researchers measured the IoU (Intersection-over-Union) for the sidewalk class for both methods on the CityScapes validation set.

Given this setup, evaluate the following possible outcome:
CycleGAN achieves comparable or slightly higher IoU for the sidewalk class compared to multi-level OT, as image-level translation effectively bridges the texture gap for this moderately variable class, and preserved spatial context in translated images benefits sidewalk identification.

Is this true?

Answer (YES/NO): NO